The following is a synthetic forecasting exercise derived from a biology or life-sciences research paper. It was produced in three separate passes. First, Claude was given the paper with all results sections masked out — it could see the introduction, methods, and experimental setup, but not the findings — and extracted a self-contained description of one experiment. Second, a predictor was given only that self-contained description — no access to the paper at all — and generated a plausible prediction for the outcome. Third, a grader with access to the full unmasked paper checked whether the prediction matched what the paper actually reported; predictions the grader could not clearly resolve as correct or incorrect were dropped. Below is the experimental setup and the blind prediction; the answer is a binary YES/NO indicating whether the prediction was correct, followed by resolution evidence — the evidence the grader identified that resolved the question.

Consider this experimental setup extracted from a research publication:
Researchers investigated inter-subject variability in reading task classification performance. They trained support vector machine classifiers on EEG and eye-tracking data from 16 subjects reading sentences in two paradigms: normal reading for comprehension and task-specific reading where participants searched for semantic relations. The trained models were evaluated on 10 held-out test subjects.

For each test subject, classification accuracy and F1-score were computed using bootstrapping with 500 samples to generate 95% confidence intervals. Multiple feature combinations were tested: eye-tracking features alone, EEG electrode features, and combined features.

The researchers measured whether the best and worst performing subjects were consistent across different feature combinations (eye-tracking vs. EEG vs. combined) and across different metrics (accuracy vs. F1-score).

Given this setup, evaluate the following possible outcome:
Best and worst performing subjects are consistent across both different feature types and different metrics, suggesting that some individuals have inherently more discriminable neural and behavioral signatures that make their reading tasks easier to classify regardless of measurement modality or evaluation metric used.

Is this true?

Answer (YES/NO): NO